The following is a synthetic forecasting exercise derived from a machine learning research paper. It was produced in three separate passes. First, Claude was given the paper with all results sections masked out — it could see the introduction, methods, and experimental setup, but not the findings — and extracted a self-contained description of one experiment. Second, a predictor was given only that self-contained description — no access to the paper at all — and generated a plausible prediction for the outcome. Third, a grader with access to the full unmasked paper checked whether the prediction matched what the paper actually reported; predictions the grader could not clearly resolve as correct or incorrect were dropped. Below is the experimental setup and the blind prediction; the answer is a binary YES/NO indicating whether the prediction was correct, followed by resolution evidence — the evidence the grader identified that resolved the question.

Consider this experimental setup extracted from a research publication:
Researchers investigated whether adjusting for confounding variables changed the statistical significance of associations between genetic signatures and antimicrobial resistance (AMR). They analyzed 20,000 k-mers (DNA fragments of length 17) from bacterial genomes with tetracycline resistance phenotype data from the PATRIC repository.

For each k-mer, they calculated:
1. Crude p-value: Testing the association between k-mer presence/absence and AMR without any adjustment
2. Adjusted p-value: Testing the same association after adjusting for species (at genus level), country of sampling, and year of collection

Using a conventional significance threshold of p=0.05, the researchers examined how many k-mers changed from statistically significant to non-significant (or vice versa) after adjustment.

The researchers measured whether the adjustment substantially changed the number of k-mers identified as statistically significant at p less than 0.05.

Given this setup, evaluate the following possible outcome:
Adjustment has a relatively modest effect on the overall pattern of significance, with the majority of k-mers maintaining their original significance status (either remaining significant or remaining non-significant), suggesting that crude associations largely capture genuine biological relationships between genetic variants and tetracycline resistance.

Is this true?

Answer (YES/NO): YES